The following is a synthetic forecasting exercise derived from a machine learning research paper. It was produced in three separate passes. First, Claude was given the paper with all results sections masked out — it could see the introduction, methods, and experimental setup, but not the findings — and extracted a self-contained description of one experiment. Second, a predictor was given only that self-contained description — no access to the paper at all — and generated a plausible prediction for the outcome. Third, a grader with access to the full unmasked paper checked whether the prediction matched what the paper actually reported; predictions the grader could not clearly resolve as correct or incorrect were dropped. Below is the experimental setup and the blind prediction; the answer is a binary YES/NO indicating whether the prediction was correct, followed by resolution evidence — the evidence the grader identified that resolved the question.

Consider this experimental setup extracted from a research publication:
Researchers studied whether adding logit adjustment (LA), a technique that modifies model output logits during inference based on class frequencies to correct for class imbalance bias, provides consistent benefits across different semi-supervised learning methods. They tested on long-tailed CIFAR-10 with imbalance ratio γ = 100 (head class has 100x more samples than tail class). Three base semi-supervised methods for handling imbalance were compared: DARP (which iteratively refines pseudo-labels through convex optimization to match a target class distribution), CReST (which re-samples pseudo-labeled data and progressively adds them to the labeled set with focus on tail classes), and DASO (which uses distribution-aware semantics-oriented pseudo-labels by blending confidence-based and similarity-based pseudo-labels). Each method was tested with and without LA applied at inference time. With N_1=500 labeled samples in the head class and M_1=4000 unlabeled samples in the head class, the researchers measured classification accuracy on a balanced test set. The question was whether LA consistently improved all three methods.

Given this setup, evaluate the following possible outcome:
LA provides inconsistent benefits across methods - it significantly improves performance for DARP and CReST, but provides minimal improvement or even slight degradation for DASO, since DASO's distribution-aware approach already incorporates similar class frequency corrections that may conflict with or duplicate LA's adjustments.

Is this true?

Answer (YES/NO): NO